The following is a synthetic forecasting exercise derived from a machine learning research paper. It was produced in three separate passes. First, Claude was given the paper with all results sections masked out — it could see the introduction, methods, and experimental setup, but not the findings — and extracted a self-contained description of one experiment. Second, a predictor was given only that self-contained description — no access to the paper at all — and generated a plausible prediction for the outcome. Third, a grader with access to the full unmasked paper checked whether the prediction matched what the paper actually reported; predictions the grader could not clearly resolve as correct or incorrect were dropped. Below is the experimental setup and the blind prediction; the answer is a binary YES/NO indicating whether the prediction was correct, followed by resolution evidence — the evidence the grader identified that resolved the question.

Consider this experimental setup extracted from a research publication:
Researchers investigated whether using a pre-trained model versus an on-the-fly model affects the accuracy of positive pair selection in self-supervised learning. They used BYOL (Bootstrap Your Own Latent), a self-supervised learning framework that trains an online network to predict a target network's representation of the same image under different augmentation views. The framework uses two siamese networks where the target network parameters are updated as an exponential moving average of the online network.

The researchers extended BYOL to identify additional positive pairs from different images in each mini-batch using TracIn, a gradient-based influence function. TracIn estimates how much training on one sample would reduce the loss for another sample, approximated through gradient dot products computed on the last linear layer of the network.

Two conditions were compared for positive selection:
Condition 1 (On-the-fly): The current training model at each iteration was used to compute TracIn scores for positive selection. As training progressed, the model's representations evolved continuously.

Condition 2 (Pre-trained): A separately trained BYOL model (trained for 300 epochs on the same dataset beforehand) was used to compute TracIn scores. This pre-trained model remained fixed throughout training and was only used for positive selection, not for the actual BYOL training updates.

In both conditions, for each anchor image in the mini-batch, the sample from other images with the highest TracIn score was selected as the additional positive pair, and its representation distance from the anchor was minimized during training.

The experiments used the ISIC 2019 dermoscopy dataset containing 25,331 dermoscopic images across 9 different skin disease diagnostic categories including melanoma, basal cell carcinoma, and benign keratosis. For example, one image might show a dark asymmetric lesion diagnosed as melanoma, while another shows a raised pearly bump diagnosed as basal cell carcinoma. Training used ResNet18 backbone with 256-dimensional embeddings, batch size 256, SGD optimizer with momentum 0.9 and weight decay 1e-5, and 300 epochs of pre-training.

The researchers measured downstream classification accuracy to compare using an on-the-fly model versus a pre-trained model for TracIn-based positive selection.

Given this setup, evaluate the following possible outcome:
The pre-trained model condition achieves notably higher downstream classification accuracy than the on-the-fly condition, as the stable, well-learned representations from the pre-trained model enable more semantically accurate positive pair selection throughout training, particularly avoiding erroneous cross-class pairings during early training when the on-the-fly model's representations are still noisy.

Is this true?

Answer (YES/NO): YES